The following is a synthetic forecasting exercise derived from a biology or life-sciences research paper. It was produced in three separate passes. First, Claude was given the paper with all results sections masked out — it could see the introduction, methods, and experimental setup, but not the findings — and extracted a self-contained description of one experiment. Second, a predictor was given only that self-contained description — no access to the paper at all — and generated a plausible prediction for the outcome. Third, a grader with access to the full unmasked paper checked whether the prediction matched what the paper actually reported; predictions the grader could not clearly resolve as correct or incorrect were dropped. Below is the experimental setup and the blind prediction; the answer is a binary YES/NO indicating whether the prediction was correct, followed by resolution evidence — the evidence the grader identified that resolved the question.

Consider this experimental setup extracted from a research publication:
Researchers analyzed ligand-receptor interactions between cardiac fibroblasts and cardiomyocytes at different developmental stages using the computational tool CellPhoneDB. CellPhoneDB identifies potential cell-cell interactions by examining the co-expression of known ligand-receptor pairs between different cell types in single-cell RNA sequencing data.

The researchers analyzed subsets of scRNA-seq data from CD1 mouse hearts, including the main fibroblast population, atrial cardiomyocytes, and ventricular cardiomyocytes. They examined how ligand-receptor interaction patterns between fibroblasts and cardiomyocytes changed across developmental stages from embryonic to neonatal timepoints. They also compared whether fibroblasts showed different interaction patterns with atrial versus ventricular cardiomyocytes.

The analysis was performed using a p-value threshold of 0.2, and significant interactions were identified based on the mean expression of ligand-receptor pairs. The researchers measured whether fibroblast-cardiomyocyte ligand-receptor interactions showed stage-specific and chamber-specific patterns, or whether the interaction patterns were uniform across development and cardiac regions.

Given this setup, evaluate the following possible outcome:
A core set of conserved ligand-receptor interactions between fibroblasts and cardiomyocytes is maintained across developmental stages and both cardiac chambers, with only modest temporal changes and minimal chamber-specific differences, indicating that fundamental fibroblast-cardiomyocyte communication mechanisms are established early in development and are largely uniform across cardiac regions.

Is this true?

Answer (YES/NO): NO